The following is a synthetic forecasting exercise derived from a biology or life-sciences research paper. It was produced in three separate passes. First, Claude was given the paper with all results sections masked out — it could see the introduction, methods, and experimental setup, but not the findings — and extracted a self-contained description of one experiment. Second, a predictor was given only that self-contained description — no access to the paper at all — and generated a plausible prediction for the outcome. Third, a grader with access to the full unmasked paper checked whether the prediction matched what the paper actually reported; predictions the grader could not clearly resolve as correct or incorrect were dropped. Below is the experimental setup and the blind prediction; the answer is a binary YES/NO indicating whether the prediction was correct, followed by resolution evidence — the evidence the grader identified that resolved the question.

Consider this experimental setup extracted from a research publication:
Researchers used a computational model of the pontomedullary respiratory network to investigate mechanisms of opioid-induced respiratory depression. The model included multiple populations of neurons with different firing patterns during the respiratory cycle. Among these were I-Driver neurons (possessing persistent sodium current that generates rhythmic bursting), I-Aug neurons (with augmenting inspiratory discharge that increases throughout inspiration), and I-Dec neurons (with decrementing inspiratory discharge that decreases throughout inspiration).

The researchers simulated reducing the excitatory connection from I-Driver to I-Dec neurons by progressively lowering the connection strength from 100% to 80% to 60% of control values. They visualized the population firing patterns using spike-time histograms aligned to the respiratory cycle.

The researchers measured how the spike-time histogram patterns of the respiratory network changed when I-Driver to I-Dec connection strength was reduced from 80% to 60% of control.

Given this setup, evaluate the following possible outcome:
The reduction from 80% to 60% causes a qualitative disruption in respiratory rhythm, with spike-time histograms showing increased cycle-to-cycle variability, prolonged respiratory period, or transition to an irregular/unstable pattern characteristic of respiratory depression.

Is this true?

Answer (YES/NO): YES